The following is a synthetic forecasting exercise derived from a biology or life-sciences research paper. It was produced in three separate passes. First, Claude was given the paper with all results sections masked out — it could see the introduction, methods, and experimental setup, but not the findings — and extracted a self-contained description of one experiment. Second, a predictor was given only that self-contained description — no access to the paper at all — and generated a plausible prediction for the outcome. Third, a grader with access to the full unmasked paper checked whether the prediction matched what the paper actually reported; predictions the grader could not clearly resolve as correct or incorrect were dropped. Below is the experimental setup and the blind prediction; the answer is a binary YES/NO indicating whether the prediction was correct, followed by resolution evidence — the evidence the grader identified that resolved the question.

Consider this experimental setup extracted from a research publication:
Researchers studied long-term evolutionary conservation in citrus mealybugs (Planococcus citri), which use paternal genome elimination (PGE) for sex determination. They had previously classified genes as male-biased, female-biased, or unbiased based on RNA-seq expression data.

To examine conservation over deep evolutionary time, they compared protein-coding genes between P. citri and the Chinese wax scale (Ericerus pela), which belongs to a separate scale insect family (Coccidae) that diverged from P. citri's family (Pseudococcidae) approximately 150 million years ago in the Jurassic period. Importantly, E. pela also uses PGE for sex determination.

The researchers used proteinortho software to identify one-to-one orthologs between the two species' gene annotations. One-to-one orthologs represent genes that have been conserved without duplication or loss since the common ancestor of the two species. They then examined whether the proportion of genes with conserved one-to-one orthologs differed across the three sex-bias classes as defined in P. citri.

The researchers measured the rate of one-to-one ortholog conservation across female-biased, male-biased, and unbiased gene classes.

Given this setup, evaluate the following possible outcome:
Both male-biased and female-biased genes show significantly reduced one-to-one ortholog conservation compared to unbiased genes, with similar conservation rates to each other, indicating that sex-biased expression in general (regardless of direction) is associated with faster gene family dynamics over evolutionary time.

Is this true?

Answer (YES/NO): NO